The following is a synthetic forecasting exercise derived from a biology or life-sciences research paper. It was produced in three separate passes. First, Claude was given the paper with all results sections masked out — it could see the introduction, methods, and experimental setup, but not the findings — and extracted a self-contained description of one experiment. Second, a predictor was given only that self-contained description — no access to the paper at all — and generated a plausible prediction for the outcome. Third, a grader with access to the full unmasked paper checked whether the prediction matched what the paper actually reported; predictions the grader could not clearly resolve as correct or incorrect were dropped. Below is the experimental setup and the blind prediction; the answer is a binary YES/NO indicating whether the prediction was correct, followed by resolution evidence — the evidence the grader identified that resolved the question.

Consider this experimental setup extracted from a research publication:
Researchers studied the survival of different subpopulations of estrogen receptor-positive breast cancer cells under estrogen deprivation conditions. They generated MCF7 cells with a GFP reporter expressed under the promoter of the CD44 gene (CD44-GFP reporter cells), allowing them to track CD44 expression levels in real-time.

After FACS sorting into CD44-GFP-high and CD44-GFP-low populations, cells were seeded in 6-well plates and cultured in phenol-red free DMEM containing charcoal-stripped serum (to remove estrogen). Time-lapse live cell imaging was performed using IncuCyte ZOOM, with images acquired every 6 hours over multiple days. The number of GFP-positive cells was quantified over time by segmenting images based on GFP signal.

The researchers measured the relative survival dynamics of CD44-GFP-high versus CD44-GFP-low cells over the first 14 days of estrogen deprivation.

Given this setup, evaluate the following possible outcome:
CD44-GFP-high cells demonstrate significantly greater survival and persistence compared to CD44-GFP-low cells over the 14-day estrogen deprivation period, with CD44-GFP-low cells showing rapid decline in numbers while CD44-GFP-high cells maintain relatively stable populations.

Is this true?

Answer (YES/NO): YES